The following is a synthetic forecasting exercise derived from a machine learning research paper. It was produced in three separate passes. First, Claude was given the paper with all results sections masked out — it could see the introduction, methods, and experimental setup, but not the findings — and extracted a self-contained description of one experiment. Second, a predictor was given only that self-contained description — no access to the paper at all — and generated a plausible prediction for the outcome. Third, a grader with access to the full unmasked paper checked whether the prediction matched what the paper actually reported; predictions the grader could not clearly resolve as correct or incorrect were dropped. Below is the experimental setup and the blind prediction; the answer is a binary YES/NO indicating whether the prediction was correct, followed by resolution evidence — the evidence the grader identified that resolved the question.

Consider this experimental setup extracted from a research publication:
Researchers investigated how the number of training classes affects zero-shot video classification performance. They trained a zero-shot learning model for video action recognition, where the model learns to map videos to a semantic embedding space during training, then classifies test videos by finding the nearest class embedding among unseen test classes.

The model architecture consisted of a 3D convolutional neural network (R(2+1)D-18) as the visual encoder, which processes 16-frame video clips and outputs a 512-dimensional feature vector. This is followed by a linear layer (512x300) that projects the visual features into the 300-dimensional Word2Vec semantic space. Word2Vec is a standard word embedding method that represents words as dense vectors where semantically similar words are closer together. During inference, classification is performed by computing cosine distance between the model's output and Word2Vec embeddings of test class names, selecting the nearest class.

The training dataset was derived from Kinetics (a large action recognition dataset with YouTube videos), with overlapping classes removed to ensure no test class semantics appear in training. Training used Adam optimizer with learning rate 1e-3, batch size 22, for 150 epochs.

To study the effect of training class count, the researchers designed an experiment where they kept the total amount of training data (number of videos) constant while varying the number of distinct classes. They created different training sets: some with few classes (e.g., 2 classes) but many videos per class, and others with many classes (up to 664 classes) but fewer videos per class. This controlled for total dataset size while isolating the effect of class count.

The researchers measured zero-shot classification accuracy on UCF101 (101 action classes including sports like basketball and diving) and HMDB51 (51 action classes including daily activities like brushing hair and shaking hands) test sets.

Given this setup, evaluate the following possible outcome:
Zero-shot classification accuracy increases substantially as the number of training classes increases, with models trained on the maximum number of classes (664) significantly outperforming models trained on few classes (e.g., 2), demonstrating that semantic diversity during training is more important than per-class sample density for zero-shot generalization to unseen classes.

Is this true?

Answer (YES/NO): YES